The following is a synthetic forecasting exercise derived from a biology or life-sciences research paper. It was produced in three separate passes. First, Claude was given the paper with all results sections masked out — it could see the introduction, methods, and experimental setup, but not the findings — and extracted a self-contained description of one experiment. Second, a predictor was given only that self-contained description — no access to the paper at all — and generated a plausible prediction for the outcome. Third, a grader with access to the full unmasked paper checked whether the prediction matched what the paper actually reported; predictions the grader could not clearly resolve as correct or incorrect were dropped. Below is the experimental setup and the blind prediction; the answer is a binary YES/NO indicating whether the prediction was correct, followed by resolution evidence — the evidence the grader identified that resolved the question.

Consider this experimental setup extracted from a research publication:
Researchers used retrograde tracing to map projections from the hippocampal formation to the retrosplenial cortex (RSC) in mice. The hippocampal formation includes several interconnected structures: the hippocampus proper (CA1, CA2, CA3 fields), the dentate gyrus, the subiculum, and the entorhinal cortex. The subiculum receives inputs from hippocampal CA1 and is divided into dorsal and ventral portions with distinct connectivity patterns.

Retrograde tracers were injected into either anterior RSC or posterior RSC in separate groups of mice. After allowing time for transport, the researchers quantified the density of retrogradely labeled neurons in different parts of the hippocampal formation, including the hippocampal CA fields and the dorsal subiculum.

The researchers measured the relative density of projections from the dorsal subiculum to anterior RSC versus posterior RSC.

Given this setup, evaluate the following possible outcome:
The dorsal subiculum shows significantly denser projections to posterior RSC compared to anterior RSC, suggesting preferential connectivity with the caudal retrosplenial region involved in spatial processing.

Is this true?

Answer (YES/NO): NO